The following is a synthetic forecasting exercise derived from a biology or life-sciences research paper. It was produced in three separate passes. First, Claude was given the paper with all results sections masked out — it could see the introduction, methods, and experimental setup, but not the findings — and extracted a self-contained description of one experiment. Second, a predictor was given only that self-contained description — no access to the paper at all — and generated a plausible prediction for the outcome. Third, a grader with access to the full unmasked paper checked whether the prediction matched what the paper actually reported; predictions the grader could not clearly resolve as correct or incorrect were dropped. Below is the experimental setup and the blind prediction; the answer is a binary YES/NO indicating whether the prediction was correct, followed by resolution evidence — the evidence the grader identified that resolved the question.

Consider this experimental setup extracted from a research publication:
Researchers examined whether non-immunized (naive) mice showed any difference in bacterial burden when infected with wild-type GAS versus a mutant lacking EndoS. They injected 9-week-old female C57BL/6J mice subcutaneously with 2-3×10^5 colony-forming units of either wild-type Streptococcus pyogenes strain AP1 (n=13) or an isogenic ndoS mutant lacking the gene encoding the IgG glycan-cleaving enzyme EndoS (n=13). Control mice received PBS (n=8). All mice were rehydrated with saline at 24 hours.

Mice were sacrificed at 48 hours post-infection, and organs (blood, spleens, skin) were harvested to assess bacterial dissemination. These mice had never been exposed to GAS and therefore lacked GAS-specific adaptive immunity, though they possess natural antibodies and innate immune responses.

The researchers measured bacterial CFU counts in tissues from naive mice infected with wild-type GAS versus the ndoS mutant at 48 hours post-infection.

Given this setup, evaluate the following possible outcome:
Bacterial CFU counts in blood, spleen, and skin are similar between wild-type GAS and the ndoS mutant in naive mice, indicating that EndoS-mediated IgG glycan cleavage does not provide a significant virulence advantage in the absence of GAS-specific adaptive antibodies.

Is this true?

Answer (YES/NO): YES